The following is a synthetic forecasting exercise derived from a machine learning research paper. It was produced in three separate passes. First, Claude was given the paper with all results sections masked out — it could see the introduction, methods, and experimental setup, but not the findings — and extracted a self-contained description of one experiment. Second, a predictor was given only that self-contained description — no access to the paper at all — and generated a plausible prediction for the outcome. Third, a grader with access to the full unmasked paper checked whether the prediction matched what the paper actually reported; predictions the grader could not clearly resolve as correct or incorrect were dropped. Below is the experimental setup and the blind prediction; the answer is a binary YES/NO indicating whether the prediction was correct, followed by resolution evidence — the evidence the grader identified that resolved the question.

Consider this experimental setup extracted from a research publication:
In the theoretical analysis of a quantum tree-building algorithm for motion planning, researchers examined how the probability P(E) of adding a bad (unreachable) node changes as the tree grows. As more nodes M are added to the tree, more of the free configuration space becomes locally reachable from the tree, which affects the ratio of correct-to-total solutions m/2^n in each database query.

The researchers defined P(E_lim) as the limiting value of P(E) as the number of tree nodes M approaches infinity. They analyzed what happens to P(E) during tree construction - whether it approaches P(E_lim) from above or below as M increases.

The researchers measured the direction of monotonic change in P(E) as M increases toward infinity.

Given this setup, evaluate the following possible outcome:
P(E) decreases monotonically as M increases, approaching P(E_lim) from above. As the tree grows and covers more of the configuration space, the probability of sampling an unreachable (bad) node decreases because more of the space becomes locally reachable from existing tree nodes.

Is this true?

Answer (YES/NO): NO